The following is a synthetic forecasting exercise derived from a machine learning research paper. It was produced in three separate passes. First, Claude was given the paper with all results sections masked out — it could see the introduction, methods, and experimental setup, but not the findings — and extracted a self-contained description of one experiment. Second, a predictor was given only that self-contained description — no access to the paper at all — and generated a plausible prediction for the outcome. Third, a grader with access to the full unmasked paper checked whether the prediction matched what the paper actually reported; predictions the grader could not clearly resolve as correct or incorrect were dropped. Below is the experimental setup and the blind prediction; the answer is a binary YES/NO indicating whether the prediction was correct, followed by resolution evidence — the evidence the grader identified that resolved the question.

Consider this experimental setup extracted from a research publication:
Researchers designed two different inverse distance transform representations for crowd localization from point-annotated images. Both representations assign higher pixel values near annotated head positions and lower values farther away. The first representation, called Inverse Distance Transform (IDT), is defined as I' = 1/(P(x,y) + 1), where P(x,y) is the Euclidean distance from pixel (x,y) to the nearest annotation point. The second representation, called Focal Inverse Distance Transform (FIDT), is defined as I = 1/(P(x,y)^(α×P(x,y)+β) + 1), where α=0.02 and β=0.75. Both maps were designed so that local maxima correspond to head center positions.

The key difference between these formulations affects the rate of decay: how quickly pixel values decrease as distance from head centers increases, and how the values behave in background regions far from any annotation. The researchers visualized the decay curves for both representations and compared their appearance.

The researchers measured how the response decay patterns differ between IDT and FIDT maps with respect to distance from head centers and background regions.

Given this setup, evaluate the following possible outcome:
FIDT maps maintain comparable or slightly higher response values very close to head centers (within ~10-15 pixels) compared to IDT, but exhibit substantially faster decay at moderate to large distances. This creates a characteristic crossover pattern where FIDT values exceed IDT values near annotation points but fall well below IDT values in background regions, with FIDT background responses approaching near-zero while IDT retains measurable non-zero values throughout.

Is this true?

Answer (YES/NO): NO